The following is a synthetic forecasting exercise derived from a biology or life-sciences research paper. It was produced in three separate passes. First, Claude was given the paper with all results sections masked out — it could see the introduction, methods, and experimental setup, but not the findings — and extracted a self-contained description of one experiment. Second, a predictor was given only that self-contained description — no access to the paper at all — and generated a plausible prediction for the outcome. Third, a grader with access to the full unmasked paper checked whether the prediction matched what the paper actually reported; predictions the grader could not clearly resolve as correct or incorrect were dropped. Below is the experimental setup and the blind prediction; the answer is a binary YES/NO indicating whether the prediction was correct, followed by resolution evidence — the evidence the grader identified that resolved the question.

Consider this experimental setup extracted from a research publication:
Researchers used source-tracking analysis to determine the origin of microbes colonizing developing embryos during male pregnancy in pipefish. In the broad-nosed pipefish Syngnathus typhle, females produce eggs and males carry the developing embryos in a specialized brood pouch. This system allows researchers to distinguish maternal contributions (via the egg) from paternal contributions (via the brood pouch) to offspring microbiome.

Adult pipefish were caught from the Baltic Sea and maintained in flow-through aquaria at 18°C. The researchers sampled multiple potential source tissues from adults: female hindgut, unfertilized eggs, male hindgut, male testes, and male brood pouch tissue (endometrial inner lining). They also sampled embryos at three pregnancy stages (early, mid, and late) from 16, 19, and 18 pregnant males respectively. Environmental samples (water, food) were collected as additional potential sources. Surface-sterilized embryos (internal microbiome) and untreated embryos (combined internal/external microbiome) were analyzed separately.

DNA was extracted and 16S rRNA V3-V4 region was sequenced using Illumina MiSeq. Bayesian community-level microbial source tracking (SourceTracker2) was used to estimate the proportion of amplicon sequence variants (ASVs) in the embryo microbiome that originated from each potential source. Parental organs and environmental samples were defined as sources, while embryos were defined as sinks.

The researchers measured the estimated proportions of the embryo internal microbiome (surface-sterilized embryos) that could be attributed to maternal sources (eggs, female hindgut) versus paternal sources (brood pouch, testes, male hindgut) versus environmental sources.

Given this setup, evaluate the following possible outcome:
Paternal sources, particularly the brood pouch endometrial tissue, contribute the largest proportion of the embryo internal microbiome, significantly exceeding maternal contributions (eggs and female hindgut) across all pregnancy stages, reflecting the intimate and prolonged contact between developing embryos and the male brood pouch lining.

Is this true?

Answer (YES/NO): NO